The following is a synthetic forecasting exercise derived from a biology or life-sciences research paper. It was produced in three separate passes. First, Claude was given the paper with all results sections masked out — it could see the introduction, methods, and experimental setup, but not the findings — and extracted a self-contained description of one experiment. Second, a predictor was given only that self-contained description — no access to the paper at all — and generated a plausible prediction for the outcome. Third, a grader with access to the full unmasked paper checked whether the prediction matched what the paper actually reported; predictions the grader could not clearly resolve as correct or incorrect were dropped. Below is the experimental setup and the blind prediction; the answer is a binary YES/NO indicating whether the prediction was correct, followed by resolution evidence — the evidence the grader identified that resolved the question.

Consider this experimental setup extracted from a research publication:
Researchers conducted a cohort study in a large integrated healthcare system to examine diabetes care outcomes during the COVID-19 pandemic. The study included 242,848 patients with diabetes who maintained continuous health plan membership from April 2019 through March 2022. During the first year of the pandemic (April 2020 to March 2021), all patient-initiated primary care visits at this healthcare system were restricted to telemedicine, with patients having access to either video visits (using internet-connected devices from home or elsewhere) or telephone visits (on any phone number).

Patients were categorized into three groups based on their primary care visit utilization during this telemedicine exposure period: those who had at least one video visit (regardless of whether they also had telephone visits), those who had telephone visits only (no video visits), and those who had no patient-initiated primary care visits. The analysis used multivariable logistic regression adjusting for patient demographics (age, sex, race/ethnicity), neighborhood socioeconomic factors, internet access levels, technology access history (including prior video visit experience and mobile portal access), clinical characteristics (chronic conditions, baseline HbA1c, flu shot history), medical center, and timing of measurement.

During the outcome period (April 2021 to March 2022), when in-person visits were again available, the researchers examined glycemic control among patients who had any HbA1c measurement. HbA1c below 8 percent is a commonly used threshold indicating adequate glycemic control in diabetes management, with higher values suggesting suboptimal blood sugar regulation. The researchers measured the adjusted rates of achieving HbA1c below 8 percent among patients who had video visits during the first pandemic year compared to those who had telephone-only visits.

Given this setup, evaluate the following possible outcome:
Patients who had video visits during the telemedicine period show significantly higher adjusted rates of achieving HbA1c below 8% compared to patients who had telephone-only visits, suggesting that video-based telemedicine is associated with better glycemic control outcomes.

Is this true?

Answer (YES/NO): YES